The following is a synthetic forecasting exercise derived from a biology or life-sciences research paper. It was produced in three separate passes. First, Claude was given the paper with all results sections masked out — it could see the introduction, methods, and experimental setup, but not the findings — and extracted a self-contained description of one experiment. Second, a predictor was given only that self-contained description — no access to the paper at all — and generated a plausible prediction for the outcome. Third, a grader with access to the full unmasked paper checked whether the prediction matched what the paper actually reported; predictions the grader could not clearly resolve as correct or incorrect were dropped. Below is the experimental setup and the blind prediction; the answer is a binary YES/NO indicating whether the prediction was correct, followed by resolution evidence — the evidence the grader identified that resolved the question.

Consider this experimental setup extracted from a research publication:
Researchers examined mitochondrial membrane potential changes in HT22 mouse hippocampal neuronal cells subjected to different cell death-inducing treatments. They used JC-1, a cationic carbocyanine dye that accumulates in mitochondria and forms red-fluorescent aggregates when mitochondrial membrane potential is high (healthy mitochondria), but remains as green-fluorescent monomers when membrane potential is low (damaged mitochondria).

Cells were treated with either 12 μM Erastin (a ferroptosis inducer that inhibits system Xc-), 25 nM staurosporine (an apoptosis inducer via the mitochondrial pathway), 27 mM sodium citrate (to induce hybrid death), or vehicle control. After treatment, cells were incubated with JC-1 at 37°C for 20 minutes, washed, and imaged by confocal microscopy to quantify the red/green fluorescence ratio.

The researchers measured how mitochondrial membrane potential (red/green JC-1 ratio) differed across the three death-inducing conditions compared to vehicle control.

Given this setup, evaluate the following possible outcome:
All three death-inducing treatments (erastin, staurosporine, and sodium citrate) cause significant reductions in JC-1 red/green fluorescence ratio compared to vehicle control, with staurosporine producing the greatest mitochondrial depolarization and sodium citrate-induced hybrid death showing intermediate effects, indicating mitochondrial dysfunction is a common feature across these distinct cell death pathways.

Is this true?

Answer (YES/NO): NO